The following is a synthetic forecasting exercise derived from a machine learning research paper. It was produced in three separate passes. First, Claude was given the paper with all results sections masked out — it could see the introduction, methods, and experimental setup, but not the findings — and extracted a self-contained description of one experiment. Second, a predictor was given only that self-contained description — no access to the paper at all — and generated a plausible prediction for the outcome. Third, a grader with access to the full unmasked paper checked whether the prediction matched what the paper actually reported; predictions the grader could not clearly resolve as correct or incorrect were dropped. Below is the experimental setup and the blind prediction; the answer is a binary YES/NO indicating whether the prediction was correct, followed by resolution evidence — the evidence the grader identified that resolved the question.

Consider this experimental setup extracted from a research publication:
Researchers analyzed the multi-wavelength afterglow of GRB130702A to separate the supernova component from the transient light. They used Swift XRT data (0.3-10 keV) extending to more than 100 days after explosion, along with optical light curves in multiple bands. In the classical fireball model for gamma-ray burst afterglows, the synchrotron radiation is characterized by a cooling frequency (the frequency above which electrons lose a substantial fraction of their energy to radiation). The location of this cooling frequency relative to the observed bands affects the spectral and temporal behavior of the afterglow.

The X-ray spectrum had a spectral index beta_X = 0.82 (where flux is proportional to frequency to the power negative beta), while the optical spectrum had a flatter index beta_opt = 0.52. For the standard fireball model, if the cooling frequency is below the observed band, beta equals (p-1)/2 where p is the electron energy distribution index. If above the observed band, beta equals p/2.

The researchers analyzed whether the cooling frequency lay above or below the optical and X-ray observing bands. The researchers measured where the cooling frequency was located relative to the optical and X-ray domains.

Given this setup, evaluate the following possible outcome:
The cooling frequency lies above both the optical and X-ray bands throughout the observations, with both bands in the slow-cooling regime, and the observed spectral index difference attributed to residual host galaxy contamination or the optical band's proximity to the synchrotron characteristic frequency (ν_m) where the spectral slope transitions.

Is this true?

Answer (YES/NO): NO